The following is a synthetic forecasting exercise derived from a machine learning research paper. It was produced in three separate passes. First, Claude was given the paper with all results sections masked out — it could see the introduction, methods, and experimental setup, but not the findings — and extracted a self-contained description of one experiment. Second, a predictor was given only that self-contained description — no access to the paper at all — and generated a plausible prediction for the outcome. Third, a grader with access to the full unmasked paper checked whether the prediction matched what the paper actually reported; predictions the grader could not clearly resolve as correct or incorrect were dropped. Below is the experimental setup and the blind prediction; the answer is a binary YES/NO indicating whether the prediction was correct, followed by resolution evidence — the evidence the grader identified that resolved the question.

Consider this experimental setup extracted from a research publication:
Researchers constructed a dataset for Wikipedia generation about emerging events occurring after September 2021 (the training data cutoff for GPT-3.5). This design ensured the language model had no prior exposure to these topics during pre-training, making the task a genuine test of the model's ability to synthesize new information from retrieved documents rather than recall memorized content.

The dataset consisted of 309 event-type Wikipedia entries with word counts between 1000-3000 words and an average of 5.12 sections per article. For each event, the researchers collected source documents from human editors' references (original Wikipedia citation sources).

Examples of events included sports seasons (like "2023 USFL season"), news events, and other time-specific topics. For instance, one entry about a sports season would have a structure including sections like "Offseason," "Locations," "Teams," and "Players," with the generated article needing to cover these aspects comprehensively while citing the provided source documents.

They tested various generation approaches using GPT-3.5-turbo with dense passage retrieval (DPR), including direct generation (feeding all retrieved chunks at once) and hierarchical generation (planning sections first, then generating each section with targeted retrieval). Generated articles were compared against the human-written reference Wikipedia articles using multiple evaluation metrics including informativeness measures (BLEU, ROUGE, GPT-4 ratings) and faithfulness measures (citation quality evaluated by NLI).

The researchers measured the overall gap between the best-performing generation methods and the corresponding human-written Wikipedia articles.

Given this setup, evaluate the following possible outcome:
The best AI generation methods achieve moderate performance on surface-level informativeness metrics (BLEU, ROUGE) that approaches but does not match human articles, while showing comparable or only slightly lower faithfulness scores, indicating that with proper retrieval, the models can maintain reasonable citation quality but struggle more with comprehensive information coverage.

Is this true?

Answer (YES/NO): NO